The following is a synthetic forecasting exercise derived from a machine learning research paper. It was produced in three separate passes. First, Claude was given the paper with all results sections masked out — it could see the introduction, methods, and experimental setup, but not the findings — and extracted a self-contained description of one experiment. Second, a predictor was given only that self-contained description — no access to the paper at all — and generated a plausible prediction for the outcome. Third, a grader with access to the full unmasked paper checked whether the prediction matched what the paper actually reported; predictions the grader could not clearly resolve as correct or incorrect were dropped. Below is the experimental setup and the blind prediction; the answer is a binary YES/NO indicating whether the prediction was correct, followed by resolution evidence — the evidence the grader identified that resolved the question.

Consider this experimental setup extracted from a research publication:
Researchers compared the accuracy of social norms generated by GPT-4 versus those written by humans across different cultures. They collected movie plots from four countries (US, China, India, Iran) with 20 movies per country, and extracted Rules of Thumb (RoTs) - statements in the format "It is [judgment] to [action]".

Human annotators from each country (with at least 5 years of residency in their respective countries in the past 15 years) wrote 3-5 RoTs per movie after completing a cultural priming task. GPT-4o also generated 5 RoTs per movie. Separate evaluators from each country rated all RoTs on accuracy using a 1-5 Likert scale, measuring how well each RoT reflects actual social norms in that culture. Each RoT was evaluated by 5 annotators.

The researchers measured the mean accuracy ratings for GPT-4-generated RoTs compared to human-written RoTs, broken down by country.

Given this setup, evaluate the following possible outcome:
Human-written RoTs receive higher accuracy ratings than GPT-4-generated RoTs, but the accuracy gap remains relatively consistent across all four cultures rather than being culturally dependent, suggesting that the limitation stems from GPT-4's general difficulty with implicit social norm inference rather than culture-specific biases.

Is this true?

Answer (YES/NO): NO